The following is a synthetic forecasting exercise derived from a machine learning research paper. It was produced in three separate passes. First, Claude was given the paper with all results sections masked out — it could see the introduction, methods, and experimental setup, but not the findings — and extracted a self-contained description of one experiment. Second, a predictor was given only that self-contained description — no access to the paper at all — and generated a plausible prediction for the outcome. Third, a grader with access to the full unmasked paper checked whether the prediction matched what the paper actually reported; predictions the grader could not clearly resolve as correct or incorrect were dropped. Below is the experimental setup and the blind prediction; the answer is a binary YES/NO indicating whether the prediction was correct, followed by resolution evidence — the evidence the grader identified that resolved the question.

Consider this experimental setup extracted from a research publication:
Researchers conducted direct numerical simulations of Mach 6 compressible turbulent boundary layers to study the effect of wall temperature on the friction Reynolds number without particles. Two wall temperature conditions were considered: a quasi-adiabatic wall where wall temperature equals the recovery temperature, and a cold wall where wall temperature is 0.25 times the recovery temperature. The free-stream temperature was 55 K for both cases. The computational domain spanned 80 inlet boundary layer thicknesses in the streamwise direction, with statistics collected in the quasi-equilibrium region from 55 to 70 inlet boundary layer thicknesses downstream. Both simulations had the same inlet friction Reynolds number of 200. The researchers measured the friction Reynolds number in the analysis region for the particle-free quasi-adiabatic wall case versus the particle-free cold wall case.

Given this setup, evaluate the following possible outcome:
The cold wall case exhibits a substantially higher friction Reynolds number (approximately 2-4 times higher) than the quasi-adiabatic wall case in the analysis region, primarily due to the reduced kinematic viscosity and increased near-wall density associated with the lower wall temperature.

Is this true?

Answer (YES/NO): NO